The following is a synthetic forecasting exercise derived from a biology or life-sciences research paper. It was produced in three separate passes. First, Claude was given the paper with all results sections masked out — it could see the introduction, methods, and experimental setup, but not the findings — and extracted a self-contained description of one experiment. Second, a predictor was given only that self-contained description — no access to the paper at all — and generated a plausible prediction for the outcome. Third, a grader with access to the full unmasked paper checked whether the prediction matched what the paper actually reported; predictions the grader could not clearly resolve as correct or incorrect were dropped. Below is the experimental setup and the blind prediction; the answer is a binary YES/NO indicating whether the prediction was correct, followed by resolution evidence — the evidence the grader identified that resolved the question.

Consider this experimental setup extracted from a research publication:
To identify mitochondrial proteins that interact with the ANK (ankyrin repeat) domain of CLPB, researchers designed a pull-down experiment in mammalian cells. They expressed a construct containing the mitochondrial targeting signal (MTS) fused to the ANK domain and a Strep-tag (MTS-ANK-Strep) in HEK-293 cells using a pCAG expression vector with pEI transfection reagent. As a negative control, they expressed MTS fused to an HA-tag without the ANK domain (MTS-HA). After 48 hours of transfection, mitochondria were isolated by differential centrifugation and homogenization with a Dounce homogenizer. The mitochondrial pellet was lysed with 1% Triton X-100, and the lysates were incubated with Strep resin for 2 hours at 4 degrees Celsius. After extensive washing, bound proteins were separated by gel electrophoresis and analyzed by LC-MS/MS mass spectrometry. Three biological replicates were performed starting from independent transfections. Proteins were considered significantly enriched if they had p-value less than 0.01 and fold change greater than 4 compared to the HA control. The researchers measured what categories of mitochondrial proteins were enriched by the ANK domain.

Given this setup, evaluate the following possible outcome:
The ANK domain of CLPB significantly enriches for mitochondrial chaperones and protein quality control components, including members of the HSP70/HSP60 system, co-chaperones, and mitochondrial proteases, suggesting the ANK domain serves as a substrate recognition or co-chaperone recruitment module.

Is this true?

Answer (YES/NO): NO